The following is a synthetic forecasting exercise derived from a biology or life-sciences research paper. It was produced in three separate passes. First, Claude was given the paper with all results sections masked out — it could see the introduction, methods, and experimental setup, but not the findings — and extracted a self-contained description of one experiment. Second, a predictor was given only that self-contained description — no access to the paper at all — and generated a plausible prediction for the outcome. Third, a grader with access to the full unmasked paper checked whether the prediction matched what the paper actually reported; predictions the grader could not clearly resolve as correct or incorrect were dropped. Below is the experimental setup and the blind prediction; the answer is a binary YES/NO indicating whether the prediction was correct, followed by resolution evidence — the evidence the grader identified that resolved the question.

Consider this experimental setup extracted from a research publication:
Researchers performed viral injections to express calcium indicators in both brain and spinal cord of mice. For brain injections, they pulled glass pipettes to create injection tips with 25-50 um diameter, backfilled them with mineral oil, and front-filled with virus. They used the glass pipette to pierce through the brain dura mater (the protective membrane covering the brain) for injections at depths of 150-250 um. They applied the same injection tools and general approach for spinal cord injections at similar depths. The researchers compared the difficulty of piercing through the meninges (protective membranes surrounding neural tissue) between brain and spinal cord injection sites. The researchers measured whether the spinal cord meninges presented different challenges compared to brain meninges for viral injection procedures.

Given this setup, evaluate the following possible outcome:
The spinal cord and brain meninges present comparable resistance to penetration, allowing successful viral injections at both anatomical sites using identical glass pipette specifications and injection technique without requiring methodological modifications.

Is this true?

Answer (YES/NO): NO